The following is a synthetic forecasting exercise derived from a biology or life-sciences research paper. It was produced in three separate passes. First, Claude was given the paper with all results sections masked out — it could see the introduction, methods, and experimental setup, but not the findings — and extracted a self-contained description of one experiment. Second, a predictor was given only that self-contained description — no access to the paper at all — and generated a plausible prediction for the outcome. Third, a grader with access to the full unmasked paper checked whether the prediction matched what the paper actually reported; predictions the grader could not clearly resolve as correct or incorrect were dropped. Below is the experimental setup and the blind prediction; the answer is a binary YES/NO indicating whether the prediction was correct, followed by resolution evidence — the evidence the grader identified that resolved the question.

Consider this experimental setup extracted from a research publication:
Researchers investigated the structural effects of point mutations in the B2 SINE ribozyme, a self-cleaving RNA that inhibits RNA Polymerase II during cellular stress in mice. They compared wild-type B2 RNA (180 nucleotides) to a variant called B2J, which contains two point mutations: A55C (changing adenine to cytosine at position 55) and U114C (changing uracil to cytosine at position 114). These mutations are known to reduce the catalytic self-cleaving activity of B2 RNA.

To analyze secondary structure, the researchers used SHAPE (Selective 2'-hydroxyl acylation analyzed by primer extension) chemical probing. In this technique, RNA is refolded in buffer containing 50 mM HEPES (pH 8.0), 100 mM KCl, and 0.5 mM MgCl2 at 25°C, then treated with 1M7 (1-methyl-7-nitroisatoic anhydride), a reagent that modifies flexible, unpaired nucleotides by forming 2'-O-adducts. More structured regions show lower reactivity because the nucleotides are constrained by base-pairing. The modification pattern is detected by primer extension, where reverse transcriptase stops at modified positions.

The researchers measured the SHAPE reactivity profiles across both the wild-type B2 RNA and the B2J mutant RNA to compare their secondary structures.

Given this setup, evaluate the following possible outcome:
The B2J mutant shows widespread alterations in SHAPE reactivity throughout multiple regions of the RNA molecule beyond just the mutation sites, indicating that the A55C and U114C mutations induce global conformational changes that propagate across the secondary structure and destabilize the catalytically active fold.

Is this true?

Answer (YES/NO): NO